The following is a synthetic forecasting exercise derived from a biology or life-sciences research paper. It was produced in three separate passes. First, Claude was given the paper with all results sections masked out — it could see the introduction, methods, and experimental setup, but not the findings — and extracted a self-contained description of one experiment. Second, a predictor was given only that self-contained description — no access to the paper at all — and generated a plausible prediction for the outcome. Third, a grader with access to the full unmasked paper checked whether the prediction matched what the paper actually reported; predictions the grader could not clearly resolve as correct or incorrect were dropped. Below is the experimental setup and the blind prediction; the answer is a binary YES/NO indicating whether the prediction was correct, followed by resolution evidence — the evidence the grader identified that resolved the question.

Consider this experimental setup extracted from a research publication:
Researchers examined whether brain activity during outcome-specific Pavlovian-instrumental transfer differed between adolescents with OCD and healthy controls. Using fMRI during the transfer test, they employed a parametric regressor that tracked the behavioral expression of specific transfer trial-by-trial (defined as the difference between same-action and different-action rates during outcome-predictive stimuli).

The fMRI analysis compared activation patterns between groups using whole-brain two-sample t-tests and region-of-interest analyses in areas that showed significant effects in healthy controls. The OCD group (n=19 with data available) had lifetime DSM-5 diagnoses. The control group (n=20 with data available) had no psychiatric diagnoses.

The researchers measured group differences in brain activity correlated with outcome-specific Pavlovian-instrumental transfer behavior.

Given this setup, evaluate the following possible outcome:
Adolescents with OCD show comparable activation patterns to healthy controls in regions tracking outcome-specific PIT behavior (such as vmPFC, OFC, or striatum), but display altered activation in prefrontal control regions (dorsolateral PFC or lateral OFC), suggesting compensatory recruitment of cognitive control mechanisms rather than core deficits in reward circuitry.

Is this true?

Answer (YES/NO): NO